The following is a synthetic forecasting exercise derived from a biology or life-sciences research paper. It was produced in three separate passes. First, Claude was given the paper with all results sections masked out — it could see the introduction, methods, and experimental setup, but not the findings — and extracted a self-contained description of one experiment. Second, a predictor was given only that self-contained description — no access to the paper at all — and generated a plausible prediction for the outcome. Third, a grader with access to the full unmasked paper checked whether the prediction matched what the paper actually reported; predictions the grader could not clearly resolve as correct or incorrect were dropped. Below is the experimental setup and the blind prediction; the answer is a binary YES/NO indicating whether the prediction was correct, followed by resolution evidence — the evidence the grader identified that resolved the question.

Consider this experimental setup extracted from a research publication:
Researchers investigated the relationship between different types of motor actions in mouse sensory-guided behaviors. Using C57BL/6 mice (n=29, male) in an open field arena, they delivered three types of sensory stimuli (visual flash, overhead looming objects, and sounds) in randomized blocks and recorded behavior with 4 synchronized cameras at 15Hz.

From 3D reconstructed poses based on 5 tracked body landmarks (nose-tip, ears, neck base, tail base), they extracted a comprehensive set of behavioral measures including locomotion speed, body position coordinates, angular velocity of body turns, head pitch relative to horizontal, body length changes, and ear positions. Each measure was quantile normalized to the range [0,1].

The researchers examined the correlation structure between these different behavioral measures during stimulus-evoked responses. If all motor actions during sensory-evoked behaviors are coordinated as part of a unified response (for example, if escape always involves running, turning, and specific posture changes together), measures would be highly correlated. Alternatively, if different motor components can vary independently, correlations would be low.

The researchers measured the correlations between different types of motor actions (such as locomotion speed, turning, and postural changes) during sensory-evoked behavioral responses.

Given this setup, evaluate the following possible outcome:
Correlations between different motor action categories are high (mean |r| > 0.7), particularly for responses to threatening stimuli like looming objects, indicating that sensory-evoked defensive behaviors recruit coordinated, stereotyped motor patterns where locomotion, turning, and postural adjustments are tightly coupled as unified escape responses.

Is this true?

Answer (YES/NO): NO